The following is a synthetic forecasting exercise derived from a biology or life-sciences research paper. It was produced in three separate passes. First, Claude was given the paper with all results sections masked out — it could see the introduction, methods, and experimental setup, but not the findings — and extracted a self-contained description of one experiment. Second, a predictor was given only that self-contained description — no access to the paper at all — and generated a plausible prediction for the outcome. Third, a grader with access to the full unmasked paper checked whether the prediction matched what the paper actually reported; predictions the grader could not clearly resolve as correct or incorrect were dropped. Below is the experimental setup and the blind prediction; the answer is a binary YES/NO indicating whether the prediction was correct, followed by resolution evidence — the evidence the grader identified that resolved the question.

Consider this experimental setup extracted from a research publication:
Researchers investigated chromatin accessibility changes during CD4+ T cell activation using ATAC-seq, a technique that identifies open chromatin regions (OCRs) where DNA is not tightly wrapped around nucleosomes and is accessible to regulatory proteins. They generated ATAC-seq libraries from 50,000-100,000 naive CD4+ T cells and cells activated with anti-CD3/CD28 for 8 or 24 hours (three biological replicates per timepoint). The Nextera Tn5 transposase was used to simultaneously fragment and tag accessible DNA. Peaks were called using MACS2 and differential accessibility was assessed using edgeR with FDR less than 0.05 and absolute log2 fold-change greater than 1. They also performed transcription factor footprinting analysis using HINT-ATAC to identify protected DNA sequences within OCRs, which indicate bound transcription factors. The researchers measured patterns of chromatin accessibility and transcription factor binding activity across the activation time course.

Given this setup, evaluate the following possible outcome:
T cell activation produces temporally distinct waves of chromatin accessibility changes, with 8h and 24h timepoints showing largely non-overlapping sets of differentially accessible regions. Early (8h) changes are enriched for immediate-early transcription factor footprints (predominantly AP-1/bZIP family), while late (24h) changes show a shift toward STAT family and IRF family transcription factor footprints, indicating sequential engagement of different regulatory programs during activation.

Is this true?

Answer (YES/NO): NO